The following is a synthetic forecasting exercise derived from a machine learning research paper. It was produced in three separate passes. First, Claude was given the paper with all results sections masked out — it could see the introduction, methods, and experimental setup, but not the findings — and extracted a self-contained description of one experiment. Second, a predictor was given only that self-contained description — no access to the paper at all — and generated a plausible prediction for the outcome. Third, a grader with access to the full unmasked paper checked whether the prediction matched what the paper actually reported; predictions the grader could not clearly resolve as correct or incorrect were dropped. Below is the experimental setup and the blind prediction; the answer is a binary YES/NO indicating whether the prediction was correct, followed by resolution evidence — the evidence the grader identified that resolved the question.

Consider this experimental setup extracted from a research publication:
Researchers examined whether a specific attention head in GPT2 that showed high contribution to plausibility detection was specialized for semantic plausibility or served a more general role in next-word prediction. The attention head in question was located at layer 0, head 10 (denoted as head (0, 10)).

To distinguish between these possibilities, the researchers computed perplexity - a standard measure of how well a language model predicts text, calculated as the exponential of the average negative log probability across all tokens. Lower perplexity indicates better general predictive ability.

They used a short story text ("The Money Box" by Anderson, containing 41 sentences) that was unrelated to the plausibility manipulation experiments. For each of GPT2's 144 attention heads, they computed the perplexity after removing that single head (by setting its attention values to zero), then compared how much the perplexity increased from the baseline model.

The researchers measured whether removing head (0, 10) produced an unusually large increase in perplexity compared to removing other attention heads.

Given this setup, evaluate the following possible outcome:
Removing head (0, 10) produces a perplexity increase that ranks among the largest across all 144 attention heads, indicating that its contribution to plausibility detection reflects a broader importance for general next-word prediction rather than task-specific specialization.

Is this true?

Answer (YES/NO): YES